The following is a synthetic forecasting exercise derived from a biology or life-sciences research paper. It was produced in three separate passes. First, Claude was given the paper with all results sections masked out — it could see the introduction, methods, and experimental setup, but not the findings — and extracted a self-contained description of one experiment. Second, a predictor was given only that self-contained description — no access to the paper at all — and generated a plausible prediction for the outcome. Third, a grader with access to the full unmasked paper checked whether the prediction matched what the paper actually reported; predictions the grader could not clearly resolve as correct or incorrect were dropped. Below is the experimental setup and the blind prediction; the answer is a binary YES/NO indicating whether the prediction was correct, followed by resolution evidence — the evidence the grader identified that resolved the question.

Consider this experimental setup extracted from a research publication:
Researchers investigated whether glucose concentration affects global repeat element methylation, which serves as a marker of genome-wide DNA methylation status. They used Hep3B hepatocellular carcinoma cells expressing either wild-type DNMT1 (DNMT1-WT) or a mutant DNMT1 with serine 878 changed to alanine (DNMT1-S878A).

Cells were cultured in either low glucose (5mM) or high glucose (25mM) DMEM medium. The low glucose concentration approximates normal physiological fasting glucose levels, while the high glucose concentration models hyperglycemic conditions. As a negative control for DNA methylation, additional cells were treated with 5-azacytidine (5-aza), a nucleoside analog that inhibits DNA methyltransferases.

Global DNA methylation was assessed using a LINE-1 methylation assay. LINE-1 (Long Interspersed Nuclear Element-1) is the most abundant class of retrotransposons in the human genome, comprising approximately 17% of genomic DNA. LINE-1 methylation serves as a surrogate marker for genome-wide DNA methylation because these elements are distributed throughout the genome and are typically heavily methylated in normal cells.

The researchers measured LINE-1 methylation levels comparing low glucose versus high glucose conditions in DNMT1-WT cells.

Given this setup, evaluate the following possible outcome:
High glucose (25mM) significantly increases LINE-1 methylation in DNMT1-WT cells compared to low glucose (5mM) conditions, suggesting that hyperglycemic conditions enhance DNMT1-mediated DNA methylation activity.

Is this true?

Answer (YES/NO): NO